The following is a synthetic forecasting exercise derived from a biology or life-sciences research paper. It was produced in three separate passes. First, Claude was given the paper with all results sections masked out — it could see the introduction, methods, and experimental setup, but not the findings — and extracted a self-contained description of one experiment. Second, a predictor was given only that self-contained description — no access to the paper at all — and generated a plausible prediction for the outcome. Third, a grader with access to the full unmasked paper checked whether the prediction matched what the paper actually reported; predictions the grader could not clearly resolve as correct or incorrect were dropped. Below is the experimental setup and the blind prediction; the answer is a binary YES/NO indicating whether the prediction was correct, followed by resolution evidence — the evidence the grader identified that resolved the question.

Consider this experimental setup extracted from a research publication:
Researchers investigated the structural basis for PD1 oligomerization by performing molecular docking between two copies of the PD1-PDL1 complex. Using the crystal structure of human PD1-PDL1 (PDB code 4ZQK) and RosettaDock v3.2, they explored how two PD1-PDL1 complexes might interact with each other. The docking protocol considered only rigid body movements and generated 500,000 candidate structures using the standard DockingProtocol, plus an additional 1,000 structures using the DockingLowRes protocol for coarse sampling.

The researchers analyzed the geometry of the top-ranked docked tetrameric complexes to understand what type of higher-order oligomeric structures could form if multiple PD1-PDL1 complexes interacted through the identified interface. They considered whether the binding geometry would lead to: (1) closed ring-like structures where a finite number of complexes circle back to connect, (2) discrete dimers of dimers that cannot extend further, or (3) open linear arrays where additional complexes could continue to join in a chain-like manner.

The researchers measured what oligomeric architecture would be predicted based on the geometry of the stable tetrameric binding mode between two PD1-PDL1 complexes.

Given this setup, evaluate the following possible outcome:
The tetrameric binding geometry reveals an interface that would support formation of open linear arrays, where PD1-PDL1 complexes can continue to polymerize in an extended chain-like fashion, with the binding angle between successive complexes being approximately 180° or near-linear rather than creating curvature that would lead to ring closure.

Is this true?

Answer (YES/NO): YES